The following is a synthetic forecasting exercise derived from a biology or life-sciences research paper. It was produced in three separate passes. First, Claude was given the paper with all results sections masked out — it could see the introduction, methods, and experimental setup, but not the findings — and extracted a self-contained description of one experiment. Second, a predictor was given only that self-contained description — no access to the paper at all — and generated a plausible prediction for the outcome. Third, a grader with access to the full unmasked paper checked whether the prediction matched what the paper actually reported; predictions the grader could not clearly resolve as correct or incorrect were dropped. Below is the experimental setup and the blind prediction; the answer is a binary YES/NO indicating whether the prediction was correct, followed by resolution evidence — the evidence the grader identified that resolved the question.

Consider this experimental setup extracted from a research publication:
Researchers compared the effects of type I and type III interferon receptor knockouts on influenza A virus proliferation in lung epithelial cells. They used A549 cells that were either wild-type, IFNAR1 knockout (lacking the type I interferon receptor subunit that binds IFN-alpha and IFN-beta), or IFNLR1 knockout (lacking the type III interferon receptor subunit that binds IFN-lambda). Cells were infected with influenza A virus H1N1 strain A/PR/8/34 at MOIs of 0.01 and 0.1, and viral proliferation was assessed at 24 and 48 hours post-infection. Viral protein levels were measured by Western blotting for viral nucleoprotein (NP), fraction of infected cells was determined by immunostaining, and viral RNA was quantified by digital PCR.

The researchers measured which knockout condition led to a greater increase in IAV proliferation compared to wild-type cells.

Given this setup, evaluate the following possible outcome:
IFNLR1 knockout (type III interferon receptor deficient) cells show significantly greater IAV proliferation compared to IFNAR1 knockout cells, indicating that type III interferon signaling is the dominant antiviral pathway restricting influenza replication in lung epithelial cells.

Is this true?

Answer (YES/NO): YES